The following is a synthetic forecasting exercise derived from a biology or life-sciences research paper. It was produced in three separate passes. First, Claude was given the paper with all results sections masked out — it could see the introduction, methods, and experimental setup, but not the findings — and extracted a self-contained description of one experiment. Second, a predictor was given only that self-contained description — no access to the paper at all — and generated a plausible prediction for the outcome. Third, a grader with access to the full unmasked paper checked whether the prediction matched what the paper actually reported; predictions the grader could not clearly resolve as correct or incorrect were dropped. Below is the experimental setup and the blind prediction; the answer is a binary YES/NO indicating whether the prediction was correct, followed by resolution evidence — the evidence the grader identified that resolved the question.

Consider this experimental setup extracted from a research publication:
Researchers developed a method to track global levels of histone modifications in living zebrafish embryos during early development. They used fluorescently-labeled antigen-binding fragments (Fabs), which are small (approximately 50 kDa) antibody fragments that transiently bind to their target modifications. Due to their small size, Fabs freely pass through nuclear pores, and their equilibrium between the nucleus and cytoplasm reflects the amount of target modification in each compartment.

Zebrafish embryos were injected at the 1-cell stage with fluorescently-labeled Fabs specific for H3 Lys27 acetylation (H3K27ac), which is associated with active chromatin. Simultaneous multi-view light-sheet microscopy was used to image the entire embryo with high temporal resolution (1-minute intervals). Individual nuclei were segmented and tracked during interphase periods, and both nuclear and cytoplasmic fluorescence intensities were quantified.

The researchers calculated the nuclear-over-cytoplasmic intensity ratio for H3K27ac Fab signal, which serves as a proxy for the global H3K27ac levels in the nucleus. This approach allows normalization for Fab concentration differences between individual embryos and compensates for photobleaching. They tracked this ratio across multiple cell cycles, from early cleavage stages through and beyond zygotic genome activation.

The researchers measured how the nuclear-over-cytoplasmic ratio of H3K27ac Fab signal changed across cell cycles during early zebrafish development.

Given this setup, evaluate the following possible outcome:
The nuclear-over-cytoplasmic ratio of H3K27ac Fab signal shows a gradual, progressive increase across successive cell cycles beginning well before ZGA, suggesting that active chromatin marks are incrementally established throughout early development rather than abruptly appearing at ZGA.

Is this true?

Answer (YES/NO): YES